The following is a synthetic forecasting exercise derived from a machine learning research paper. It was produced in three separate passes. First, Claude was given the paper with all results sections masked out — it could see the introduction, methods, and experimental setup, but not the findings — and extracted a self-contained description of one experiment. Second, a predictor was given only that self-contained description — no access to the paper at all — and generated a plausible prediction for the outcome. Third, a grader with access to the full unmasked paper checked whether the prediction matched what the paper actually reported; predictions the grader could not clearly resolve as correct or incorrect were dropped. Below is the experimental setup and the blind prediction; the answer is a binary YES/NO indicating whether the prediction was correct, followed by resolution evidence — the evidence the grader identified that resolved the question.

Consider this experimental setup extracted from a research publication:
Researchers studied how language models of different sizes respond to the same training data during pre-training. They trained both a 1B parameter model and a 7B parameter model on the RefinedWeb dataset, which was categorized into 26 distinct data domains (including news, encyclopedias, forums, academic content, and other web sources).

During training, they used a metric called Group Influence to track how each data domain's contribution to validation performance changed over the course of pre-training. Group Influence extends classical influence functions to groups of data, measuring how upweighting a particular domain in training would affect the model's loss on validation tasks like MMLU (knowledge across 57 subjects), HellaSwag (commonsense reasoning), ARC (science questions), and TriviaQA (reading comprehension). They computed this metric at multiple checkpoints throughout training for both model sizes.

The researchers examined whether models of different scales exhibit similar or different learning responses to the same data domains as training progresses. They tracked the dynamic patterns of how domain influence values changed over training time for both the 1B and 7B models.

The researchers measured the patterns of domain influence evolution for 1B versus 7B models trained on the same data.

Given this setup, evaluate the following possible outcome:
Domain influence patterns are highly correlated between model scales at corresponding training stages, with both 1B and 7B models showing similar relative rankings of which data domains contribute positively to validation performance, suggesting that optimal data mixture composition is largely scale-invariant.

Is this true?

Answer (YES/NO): NO